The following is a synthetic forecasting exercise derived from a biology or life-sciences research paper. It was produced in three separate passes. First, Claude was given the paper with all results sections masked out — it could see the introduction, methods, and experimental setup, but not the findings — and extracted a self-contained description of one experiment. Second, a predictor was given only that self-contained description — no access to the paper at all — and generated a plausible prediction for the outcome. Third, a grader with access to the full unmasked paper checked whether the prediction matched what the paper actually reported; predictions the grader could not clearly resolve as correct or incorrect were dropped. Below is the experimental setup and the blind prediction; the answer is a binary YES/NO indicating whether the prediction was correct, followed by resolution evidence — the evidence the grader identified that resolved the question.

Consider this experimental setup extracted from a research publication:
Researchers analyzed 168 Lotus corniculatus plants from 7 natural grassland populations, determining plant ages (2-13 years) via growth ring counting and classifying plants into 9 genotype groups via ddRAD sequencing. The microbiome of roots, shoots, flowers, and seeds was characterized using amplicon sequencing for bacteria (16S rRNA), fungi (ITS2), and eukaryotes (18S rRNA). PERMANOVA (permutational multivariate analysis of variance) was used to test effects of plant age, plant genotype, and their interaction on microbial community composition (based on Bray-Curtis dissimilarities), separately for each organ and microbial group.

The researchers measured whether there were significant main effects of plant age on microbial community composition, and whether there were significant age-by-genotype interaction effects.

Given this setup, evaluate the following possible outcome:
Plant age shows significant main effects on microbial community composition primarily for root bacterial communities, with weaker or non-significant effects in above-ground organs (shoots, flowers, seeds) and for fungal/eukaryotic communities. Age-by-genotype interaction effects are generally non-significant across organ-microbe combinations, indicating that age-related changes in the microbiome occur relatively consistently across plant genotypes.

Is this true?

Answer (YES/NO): NO